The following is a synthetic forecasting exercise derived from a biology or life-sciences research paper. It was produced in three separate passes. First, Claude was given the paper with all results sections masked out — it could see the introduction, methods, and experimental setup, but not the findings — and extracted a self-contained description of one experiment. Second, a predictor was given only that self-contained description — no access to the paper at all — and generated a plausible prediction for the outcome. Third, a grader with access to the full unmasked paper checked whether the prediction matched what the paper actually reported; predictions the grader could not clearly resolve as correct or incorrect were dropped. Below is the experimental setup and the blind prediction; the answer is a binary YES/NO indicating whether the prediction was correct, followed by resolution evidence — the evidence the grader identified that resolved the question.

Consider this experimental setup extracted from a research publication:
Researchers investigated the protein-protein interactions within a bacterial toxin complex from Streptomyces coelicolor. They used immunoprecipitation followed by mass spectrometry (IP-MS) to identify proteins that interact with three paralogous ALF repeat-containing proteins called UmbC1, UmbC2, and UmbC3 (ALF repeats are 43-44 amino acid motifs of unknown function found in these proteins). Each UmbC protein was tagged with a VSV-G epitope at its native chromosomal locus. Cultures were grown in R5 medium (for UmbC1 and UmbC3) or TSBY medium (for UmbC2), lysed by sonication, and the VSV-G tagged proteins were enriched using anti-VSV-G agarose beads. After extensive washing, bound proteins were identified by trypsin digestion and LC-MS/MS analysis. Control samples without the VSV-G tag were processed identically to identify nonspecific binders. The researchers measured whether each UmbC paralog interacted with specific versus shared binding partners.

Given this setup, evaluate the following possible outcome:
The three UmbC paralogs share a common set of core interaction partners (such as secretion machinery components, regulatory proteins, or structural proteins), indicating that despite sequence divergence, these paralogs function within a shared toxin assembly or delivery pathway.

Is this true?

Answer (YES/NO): YES